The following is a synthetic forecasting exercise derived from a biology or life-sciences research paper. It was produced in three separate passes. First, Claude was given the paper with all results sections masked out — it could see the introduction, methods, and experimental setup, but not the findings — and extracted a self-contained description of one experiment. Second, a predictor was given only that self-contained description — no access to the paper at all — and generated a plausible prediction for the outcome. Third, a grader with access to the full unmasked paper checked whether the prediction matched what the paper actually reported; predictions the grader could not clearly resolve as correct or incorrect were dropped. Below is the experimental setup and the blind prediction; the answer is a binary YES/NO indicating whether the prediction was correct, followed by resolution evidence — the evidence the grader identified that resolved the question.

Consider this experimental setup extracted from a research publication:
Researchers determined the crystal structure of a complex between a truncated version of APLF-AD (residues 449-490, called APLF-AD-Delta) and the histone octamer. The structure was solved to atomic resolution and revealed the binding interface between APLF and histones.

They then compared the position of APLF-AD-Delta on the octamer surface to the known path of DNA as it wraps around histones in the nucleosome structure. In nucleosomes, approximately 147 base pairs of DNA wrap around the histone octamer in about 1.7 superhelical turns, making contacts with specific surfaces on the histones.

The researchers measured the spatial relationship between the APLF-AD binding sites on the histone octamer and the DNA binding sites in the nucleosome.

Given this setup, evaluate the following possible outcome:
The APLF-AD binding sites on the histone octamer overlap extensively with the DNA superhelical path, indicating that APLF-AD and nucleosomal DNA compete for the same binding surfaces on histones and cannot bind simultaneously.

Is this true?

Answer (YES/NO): YES